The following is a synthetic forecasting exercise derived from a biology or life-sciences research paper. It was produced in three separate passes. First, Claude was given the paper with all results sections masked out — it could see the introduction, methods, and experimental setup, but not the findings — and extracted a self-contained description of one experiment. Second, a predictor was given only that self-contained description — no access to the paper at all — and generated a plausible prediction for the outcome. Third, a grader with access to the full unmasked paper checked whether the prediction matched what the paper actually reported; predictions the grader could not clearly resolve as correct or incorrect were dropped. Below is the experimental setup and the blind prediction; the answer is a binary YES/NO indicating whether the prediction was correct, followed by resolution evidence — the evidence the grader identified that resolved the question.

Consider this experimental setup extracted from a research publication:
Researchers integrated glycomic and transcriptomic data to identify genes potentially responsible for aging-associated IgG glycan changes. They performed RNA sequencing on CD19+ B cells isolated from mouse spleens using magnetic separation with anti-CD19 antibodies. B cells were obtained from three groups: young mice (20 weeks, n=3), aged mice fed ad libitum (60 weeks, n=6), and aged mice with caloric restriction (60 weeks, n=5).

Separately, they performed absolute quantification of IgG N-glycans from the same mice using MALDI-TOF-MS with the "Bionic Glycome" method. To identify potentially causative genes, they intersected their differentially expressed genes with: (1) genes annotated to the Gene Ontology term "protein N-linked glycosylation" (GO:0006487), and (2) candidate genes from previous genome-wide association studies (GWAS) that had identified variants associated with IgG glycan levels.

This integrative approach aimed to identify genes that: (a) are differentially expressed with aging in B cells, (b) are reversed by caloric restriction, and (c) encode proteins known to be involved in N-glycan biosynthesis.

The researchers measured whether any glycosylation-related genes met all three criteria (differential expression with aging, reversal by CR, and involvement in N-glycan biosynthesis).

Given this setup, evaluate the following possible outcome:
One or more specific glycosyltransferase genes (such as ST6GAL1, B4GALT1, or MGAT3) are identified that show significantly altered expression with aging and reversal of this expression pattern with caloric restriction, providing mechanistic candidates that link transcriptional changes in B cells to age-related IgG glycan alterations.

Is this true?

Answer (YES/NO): NO